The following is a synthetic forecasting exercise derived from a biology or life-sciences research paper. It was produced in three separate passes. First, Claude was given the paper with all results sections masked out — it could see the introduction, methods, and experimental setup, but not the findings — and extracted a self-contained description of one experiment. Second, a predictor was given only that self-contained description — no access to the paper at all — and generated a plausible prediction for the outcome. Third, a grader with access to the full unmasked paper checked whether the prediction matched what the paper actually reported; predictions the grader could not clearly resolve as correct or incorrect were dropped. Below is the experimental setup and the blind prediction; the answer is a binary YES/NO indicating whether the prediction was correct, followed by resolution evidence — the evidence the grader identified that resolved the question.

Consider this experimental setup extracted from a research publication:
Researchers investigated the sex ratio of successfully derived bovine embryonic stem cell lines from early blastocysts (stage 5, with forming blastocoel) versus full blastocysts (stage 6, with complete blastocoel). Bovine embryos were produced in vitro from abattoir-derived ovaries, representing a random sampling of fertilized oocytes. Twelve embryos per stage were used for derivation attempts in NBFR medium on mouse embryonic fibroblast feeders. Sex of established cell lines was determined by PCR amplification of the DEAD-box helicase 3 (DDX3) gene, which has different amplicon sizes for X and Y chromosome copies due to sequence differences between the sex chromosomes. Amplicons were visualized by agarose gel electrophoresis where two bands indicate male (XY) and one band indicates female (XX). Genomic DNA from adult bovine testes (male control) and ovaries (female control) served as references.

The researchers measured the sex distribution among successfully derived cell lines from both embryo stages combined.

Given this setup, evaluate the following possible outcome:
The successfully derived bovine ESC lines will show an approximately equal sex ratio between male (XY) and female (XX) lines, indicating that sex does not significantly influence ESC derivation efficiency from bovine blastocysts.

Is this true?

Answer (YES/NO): NO